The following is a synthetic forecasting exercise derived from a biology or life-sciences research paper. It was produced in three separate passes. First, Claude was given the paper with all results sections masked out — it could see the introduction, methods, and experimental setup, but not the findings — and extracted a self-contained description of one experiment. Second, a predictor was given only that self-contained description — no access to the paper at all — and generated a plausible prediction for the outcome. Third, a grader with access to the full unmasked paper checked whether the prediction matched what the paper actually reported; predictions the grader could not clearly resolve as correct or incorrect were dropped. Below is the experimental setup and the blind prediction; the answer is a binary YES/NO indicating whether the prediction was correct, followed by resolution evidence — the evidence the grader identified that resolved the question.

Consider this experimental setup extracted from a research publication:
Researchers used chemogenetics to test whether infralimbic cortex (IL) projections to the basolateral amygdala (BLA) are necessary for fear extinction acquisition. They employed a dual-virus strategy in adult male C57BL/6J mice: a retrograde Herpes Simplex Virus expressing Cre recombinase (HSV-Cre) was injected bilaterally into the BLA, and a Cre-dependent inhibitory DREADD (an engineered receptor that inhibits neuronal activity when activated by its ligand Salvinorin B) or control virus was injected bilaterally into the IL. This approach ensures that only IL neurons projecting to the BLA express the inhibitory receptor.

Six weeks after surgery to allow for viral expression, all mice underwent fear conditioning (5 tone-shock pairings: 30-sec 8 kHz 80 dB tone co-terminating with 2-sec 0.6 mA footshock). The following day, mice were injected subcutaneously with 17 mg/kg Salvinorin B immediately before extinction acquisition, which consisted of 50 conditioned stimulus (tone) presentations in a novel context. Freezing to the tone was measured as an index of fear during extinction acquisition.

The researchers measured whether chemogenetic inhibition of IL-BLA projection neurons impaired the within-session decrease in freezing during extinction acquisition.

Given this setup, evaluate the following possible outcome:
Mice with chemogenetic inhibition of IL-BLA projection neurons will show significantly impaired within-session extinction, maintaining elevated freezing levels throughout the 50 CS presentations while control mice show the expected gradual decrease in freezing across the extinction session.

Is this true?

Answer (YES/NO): NO